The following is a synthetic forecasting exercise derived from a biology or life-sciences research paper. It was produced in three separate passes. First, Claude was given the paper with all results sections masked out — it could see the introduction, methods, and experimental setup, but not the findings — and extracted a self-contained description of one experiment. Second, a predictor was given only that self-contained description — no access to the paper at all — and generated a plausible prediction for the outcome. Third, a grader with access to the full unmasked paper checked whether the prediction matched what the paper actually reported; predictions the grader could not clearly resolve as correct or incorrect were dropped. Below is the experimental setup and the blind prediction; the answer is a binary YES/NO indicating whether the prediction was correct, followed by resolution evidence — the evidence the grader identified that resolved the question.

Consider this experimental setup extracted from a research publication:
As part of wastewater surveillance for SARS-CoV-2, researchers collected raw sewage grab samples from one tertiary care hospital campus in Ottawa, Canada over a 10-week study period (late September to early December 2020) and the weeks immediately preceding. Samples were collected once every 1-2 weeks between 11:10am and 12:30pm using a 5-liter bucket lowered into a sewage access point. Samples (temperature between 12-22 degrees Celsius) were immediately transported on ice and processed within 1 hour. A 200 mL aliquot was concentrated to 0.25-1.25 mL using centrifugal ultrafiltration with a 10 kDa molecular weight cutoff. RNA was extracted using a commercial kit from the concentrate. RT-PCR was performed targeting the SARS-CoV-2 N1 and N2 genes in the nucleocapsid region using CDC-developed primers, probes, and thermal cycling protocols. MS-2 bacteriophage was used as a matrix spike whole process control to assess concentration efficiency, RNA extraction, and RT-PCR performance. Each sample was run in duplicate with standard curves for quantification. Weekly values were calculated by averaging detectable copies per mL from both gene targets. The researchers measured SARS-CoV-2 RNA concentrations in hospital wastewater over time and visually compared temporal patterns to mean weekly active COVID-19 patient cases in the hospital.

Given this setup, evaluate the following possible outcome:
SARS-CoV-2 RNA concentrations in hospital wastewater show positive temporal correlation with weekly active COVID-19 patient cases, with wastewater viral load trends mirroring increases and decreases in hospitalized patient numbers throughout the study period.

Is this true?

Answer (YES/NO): NO